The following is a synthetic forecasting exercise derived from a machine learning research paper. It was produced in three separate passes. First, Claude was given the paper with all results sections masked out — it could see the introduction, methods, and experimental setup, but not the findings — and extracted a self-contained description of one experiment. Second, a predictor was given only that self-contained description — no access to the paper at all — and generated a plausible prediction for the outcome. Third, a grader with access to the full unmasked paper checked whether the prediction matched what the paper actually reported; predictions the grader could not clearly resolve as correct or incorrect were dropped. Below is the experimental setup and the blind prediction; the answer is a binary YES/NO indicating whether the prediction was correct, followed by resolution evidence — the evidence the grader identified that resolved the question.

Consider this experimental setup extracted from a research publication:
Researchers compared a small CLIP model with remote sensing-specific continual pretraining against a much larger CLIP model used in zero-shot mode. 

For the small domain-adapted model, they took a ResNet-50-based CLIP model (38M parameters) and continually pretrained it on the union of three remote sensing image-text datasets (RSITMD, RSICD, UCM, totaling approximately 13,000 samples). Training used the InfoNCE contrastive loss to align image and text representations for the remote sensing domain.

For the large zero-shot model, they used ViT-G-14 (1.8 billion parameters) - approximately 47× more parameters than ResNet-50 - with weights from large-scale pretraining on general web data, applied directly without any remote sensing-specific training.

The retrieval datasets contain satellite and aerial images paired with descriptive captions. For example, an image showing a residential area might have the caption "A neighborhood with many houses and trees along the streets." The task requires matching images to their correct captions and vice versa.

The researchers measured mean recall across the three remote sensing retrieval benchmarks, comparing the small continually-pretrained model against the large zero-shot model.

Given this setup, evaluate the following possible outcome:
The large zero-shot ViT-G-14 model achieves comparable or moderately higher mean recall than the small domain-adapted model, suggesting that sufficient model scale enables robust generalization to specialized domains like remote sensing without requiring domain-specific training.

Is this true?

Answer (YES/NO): NO